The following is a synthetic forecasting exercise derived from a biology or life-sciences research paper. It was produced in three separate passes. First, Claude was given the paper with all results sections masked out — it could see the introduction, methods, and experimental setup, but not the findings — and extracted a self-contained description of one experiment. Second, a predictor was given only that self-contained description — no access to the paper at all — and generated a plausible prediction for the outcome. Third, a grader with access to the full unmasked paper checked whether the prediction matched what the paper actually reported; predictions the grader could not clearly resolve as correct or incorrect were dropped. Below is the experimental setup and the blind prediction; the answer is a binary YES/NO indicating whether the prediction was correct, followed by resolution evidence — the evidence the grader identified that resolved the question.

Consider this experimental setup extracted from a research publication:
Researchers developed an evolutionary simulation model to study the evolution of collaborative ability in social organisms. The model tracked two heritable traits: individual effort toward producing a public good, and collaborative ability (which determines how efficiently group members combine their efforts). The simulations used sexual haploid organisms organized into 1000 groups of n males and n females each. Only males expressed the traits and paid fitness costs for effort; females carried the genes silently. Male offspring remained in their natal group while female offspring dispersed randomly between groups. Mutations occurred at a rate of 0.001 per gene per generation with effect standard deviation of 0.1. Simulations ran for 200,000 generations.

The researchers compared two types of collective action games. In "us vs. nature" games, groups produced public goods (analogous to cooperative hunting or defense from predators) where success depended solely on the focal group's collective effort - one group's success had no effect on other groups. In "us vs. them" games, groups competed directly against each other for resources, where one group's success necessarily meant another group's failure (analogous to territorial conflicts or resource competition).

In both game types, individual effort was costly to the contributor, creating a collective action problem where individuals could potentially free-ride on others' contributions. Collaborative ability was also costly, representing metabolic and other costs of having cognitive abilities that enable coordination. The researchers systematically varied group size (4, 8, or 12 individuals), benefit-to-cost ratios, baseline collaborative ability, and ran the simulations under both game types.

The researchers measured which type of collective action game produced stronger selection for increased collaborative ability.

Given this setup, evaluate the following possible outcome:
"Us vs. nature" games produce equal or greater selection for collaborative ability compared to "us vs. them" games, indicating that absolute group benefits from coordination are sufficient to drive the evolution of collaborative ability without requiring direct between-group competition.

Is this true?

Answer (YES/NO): NO